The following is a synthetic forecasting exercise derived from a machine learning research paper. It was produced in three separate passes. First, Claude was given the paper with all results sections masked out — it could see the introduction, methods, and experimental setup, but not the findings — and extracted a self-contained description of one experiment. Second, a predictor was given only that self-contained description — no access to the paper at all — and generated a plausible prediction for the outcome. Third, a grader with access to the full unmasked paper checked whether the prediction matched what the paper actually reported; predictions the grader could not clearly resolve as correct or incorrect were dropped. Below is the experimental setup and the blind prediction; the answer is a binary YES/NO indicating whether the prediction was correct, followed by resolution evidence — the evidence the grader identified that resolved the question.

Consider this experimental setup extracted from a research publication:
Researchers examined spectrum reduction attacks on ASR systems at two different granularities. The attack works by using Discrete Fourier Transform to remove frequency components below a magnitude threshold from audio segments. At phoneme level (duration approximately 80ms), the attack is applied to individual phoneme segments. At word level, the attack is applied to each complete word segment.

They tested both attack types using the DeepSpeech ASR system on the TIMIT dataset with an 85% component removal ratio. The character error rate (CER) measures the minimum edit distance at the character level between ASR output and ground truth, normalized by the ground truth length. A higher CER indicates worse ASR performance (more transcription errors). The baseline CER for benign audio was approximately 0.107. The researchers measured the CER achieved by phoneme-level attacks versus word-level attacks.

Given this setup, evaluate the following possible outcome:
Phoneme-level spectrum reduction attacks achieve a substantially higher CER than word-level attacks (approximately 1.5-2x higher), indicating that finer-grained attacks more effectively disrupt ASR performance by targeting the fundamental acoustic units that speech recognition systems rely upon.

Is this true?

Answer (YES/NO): NO